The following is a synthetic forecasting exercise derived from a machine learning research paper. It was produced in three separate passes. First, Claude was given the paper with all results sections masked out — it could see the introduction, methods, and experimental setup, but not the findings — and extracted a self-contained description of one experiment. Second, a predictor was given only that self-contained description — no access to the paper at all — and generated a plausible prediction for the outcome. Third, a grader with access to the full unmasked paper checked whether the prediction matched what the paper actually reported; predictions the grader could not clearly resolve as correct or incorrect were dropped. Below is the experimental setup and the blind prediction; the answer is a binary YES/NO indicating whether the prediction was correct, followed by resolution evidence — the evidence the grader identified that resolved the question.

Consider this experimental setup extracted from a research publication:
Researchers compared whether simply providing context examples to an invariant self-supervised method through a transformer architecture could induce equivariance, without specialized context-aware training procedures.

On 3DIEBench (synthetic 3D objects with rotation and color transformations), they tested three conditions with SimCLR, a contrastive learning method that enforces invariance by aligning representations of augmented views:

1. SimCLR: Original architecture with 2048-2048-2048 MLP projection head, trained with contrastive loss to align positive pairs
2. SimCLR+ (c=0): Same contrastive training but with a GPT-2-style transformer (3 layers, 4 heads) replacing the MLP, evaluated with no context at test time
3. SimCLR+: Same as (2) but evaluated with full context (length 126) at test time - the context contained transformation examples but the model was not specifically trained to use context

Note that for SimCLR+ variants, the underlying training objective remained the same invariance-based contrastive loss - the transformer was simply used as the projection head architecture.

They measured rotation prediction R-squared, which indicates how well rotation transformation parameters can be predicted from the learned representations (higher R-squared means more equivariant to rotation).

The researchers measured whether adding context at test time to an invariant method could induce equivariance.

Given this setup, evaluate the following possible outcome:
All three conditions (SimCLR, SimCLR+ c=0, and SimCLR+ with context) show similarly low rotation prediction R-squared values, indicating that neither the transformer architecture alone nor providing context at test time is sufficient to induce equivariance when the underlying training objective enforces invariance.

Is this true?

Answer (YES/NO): YES